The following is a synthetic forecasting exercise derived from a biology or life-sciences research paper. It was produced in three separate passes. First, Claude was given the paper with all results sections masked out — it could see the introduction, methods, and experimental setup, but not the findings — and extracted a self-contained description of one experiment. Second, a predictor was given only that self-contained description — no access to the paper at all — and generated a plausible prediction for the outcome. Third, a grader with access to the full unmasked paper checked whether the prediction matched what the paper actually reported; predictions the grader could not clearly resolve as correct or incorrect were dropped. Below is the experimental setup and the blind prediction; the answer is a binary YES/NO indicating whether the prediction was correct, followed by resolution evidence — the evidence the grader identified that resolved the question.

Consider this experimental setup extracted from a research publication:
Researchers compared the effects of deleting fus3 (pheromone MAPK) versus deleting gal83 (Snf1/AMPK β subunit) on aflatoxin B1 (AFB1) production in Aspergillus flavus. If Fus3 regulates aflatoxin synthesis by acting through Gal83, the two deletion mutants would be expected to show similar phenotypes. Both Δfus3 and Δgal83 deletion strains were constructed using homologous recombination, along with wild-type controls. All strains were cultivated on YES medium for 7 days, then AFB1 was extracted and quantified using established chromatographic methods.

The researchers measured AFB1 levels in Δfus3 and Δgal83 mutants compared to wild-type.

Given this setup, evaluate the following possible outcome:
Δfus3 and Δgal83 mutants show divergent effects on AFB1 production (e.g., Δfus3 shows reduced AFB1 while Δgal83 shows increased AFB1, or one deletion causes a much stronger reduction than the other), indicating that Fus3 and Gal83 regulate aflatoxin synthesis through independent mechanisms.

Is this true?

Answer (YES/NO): NO